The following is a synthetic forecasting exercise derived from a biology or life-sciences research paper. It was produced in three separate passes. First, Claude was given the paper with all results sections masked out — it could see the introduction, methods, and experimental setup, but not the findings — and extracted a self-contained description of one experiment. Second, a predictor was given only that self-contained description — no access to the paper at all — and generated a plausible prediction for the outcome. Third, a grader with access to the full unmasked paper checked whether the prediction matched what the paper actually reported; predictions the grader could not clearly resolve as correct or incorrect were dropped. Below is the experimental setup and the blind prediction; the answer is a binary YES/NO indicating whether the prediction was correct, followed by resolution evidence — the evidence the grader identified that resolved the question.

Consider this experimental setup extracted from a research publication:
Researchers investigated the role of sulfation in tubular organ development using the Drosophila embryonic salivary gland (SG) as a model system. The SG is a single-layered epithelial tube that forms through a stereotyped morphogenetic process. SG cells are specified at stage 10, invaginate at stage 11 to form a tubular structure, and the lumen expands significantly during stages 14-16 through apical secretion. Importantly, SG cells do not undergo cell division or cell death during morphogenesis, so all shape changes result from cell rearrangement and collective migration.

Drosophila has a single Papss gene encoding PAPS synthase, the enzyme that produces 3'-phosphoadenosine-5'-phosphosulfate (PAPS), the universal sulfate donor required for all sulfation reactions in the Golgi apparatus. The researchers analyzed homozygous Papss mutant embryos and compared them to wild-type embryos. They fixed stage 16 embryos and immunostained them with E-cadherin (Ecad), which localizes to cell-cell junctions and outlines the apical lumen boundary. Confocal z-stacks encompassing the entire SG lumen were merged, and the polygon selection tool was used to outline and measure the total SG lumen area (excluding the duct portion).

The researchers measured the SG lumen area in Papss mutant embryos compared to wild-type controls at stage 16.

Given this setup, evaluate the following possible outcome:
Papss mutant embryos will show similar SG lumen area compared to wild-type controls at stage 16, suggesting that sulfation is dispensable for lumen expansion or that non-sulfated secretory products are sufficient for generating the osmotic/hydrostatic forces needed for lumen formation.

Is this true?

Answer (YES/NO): NO